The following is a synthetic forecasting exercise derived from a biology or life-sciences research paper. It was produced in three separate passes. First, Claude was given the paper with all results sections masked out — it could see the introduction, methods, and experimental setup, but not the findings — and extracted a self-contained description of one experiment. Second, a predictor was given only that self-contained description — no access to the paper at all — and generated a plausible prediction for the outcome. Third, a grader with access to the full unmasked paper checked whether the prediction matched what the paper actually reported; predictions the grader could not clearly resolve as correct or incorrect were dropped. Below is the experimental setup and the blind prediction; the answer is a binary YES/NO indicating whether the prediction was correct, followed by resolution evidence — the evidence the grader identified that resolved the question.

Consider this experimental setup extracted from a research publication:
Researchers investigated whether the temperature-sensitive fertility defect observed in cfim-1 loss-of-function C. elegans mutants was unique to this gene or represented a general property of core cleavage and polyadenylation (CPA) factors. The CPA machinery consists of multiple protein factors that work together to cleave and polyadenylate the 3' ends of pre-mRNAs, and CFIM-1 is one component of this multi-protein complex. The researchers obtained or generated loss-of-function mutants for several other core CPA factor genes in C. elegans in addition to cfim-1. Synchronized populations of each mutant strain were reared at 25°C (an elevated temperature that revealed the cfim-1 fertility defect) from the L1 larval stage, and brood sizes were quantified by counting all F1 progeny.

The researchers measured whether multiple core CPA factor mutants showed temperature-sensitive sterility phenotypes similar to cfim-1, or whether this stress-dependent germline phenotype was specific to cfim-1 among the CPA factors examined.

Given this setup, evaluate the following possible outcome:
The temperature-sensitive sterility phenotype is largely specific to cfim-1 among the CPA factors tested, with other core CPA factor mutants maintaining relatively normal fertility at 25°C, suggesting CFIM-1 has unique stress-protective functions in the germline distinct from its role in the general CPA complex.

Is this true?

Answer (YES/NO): NO